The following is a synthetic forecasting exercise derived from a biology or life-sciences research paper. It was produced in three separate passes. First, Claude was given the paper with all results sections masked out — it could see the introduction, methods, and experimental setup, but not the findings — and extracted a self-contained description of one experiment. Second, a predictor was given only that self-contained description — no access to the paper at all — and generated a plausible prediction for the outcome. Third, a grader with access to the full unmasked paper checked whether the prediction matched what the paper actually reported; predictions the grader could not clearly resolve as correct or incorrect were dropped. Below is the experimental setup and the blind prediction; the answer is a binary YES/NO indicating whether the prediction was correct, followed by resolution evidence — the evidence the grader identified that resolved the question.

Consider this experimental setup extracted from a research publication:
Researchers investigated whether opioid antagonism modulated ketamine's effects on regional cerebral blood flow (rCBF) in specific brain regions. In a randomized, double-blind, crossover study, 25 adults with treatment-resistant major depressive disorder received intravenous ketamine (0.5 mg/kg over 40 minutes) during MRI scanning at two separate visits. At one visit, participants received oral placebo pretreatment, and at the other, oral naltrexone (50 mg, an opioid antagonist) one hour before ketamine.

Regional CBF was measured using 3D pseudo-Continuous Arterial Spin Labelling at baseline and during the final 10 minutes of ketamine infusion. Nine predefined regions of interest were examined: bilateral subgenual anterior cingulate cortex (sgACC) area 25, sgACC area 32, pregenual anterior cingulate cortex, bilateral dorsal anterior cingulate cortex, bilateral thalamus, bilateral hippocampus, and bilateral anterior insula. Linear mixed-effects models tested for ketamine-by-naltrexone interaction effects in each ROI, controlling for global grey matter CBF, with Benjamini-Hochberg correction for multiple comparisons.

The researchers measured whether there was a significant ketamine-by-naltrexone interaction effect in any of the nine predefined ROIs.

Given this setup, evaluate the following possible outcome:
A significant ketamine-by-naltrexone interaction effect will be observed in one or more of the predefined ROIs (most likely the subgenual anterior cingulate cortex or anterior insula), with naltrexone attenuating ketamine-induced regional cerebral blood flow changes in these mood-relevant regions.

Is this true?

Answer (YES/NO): NO